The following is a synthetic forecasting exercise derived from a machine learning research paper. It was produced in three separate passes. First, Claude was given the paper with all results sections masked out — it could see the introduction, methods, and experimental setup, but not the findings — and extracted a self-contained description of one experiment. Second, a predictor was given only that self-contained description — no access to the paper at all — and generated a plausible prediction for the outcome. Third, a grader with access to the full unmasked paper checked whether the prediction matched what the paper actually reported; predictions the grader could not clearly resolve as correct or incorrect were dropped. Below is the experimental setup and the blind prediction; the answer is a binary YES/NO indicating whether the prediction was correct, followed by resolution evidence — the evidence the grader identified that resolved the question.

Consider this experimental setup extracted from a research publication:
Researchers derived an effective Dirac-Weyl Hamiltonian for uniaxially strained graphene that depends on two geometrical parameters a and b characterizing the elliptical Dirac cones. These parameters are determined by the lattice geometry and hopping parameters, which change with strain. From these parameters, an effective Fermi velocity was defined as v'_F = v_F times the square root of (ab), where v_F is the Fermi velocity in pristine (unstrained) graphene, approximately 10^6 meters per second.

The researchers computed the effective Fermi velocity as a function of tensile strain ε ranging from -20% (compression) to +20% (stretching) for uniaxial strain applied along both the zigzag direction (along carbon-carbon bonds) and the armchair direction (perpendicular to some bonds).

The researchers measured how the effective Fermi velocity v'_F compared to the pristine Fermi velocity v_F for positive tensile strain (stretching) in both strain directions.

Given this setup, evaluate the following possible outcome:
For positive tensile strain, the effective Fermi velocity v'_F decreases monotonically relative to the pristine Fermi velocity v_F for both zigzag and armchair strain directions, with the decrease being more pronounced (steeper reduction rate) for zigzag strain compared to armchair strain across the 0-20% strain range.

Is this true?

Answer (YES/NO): YES